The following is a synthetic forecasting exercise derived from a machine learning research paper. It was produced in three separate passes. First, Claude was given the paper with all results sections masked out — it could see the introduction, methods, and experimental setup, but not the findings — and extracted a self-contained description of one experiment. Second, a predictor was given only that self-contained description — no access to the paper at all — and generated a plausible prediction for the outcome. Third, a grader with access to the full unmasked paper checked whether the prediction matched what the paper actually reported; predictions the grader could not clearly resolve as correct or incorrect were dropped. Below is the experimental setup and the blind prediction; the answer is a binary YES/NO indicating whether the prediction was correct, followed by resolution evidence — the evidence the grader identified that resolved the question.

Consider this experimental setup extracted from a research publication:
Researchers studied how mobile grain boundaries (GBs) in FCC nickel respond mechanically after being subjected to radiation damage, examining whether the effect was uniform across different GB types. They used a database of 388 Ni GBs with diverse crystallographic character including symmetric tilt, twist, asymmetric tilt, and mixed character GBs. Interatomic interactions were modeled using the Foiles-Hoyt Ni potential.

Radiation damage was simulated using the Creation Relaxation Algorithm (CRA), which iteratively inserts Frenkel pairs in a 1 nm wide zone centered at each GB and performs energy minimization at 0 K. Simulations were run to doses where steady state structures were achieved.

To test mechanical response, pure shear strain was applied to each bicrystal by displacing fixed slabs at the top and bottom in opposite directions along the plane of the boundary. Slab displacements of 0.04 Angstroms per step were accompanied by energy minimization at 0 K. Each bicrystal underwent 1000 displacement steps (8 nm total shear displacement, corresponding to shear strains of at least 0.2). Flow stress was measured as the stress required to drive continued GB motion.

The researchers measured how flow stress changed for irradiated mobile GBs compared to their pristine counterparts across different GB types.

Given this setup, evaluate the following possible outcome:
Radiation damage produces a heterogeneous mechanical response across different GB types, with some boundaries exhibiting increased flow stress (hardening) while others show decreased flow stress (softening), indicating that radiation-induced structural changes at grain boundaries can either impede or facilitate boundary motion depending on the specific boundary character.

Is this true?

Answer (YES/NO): YES